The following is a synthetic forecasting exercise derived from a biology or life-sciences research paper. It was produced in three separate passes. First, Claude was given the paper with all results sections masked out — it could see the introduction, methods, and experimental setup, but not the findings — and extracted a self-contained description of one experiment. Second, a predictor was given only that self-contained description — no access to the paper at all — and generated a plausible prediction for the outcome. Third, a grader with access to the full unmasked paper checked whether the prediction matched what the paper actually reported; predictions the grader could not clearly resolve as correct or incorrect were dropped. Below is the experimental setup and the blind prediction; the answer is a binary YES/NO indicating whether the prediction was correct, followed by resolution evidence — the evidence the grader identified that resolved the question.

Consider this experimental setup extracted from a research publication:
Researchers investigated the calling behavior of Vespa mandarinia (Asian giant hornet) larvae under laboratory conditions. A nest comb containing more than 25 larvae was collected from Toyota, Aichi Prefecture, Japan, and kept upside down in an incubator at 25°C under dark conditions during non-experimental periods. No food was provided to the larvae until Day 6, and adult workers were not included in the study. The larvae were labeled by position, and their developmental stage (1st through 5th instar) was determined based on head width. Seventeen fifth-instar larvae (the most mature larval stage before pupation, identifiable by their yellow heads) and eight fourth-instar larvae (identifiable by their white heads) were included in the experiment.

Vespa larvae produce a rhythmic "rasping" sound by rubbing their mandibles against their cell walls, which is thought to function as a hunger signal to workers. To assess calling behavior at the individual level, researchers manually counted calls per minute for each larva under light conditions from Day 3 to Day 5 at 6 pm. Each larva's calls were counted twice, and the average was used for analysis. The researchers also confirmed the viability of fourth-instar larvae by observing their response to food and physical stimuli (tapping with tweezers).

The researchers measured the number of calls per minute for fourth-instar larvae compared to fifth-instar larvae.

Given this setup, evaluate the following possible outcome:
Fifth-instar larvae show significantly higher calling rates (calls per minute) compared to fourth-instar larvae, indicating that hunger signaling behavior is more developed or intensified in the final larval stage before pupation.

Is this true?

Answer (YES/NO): YES